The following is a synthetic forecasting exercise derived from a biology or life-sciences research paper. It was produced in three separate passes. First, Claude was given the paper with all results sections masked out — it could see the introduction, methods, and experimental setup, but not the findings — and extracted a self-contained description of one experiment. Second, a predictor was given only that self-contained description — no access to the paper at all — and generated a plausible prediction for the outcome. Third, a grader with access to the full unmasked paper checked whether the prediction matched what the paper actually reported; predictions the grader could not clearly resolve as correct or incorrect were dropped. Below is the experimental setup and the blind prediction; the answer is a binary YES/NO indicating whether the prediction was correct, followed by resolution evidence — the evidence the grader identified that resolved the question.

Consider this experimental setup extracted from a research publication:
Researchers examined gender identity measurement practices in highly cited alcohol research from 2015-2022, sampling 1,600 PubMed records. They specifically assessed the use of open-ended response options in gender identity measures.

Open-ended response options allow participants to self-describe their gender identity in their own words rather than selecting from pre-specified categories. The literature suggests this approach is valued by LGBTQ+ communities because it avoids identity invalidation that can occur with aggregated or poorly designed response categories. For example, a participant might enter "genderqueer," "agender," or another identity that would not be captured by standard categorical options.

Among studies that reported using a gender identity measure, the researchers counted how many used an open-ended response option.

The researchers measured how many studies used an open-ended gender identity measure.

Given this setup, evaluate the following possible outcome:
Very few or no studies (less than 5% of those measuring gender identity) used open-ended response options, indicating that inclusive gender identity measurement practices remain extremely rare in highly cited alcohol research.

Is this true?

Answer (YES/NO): NO